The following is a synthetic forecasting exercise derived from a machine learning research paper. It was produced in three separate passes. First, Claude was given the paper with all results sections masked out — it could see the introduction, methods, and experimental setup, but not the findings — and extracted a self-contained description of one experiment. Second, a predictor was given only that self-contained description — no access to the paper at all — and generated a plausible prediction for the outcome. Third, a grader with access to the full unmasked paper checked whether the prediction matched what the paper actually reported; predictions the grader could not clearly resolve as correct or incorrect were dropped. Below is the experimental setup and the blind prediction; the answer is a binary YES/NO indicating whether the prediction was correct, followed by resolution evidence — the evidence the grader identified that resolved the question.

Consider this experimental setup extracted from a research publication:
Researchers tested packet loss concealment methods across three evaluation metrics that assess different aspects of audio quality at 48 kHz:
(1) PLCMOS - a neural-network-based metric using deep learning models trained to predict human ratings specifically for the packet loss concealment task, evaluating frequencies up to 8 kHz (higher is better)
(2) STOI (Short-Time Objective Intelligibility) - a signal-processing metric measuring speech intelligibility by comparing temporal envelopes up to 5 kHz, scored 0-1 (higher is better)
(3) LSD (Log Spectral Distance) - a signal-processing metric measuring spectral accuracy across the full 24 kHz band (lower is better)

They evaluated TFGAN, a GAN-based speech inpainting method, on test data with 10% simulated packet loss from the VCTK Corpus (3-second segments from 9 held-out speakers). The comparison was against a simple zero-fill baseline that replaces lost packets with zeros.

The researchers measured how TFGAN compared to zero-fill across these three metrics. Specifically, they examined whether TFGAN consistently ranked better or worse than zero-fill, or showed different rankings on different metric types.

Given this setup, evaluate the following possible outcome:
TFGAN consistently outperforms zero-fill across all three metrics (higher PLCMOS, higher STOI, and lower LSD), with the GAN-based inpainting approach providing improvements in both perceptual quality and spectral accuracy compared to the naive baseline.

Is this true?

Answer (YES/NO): NO